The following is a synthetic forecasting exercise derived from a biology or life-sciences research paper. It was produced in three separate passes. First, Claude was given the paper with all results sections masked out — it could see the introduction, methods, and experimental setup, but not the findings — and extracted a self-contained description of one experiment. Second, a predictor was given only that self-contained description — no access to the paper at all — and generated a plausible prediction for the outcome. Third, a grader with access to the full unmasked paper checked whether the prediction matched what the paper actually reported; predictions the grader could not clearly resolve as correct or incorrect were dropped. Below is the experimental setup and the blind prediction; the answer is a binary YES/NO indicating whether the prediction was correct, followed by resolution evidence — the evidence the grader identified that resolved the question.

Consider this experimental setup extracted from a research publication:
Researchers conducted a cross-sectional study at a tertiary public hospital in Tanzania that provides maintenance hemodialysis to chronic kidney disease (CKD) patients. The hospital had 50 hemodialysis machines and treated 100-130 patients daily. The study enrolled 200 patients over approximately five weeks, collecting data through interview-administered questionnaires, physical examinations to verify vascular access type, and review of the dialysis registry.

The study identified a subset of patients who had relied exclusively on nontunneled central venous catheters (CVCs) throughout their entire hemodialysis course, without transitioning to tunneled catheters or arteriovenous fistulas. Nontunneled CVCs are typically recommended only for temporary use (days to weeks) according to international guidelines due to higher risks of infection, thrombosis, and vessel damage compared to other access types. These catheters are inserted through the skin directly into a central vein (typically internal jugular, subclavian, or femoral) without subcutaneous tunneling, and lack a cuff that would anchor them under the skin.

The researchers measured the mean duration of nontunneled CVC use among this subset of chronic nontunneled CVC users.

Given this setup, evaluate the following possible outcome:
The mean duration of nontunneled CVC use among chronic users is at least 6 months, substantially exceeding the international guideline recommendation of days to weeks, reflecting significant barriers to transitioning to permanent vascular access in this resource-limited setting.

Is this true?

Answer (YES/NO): YES